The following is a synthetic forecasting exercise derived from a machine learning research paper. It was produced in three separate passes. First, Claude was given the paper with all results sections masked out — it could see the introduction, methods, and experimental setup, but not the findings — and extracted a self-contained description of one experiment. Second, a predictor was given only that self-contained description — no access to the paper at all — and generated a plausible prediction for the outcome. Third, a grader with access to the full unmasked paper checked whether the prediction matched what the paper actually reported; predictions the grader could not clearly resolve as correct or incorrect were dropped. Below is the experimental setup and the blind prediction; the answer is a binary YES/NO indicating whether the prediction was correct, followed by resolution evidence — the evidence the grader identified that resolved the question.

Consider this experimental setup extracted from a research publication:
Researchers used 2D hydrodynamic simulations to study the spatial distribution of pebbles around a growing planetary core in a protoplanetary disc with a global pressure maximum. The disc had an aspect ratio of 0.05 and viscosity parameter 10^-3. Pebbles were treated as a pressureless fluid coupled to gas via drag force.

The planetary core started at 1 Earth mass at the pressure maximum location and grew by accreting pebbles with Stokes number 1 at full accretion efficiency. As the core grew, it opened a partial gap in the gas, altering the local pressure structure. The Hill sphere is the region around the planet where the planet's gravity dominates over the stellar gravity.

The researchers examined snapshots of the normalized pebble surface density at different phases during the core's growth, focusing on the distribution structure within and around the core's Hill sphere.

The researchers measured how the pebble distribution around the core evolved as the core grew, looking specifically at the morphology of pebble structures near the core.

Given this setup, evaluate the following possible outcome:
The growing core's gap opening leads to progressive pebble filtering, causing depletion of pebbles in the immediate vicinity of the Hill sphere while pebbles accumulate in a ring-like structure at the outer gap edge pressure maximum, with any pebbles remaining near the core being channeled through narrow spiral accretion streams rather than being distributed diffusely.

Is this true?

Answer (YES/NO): NO